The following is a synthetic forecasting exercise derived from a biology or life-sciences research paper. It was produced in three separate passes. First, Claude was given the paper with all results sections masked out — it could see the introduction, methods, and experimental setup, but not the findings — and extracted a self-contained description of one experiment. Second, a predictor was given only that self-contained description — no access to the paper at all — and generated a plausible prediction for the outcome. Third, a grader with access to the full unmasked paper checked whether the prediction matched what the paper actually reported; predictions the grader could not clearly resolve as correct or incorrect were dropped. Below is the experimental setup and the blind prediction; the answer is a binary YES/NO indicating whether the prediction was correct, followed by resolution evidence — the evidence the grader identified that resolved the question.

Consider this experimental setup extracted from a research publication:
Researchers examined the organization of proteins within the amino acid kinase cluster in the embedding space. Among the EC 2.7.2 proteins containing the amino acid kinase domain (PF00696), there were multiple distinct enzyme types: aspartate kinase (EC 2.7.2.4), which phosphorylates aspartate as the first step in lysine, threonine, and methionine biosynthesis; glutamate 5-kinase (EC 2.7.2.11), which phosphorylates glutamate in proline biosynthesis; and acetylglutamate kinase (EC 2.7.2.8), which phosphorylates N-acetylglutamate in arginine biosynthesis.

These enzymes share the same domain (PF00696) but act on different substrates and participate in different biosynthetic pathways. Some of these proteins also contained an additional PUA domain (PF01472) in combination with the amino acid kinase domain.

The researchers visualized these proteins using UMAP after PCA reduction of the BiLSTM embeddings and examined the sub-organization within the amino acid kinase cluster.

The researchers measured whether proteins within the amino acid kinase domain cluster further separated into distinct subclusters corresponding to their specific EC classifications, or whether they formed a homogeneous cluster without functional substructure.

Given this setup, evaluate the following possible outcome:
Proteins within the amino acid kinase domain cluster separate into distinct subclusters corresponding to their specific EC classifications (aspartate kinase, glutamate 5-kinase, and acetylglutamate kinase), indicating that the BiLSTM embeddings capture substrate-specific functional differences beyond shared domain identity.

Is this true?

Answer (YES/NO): YES